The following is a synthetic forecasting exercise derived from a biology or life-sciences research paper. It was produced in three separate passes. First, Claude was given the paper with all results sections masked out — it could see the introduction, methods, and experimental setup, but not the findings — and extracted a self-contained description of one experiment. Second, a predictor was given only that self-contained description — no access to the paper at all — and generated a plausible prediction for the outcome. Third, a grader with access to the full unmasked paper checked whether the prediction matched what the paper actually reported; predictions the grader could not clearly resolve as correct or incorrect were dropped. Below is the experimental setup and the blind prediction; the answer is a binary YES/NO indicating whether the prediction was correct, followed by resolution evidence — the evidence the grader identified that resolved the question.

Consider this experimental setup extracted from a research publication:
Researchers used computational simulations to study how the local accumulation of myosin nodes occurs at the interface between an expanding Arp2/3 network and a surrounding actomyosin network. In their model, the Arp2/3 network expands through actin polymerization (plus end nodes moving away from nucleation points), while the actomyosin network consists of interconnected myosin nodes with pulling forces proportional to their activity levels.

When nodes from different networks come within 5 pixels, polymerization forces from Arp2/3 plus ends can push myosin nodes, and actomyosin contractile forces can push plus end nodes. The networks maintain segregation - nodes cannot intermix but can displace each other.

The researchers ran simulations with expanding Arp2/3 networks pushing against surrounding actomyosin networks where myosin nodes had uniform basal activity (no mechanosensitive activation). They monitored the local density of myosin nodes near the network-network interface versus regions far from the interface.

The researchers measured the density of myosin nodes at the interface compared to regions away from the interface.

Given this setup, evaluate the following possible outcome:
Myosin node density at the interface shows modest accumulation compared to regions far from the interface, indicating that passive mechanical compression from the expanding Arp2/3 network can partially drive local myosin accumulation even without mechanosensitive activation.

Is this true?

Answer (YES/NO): YES